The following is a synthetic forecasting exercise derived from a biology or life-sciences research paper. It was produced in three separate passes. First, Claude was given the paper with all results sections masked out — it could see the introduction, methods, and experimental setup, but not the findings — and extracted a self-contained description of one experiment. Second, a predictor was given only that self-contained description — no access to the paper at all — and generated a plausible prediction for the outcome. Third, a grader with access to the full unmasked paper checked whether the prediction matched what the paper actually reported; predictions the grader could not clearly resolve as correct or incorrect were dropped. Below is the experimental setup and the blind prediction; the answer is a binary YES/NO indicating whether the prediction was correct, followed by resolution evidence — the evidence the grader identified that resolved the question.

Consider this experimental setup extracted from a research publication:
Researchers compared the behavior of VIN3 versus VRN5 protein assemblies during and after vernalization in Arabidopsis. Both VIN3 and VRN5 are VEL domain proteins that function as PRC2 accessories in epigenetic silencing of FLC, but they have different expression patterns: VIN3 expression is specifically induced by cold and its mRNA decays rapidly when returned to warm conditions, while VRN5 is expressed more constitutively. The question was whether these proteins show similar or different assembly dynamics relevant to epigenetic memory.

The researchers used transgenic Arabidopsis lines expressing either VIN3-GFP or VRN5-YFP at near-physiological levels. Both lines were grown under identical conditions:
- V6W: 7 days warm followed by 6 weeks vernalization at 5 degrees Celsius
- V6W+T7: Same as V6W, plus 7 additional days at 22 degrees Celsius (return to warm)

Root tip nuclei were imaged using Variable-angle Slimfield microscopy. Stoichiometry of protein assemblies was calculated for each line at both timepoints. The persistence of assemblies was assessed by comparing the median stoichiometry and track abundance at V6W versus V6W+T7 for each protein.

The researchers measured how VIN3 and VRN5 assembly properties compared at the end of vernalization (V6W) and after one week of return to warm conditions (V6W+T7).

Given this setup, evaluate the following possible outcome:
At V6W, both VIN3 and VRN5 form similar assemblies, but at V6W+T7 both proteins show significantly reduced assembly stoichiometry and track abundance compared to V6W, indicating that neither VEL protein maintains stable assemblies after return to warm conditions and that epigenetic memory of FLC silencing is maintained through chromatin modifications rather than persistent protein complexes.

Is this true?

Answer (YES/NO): NO